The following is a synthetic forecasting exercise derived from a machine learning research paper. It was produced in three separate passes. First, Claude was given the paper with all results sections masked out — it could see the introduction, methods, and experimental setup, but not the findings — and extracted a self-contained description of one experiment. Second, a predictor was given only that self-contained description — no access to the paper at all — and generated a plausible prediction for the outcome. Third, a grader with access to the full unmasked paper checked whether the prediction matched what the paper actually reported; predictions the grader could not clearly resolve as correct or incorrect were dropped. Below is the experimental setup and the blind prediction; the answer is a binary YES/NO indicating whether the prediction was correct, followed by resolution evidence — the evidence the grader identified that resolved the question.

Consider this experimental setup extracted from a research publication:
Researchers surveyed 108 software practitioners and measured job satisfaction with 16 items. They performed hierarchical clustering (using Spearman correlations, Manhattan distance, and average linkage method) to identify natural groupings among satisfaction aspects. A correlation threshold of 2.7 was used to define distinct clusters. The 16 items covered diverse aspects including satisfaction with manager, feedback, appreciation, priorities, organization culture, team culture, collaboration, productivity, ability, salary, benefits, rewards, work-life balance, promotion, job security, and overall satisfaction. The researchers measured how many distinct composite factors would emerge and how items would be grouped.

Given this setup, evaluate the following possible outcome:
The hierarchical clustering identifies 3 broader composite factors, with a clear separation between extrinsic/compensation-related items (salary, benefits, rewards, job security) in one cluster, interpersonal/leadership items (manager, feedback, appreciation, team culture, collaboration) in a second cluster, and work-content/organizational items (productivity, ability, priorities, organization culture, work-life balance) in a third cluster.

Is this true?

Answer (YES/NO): NO